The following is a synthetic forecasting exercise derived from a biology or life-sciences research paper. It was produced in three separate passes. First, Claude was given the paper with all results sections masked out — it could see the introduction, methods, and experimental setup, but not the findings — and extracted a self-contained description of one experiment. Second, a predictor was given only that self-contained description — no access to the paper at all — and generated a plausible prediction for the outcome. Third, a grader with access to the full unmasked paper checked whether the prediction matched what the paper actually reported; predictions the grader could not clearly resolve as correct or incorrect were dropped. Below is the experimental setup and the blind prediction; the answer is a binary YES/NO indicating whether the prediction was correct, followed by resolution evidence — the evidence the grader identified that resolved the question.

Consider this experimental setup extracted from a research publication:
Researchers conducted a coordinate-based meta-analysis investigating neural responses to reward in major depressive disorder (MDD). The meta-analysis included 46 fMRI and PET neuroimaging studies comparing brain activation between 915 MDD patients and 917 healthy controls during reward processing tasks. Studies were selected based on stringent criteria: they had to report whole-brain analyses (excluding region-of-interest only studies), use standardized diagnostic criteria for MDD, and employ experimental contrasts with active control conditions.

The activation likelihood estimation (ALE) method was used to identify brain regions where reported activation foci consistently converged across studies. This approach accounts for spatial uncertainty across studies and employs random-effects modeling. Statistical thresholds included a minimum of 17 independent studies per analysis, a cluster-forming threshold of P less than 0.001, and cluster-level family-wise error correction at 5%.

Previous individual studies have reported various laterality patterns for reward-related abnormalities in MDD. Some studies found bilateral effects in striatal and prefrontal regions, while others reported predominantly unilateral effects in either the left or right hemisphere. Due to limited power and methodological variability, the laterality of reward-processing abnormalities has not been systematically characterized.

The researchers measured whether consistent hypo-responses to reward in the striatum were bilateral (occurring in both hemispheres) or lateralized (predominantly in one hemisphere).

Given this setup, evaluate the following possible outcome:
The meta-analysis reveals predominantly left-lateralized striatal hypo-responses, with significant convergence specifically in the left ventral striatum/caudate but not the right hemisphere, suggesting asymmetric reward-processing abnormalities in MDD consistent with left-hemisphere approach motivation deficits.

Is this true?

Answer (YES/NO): NO